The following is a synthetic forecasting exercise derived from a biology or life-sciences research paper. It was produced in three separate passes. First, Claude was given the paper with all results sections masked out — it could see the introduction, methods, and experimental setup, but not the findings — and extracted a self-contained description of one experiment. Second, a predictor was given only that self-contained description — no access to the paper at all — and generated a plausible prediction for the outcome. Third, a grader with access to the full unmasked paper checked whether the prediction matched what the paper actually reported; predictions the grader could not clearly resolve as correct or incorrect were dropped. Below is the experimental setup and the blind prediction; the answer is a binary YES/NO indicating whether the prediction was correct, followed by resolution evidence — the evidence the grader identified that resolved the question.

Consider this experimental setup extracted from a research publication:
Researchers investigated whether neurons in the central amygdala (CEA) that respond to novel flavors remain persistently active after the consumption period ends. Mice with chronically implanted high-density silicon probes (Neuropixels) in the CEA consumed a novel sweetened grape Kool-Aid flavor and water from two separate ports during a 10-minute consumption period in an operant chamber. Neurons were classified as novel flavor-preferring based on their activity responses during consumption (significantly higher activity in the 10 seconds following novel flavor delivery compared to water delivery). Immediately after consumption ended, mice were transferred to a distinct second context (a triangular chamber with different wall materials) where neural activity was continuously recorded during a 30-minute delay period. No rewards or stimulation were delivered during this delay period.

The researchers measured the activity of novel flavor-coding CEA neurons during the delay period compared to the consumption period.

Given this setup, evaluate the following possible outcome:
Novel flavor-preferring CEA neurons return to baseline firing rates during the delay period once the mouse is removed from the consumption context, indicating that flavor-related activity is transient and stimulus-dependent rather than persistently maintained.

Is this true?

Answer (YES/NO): YES